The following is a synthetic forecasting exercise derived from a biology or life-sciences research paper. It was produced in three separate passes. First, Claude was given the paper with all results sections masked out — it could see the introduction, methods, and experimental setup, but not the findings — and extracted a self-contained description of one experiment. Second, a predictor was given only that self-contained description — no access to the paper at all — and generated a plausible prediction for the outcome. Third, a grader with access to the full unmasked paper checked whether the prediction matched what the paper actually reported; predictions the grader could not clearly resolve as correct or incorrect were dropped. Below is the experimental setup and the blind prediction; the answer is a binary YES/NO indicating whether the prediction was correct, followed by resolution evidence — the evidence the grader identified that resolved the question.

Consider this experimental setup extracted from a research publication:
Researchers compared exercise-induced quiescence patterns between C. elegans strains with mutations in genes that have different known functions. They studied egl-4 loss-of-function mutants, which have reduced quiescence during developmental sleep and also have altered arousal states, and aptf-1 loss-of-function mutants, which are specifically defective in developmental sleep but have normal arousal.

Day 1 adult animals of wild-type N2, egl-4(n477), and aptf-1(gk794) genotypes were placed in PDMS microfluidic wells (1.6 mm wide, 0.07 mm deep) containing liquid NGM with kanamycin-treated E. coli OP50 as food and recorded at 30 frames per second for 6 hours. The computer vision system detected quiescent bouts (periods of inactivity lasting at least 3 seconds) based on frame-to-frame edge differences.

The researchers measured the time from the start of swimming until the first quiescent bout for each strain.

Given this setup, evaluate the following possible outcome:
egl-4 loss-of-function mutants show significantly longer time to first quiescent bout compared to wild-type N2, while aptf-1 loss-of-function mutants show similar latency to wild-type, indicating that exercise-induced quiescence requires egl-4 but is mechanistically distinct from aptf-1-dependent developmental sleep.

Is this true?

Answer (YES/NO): NO